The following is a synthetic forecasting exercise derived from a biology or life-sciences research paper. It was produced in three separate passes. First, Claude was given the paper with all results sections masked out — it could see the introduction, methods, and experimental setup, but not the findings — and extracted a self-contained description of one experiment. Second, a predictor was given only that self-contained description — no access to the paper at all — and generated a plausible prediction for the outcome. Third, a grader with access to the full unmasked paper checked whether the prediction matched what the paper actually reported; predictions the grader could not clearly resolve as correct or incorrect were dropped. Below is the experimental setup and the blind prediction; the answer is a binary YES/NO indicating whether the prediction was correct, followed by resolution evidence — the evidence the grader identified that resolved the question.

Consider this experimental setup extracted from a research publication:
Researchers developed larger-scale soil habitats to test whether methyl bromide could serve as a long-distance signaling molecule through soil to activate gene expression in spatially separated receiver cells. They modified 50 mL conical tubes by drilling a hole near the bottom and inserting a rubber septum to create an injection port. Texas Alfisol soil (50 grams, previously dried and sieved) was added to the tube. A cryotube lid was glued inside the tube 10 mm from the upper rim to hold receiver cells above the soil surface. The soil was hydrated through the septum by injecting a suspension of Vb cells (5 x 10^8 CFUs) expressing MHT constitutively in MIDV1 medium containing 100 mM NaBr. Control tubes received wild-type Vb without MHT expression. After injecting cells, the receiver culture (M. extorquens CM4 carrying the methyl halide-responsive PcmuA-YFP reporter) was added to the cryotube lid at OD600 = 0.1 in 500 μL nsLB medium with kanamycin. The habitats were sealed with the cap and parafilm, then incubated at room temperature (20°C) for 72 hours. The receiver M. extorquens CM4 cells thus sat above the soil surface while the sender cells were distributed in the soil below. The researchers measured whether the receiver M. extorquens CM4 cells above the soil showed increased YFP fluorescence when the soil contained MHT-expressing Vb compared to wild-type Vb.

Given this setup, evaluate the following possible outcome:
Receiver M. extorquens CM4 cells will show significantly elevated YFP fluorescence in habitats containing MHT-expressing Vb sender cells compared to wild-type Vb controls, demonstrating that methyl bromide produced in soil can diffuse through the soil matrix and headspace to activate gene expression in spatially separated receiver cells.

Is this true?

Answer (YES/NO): NO